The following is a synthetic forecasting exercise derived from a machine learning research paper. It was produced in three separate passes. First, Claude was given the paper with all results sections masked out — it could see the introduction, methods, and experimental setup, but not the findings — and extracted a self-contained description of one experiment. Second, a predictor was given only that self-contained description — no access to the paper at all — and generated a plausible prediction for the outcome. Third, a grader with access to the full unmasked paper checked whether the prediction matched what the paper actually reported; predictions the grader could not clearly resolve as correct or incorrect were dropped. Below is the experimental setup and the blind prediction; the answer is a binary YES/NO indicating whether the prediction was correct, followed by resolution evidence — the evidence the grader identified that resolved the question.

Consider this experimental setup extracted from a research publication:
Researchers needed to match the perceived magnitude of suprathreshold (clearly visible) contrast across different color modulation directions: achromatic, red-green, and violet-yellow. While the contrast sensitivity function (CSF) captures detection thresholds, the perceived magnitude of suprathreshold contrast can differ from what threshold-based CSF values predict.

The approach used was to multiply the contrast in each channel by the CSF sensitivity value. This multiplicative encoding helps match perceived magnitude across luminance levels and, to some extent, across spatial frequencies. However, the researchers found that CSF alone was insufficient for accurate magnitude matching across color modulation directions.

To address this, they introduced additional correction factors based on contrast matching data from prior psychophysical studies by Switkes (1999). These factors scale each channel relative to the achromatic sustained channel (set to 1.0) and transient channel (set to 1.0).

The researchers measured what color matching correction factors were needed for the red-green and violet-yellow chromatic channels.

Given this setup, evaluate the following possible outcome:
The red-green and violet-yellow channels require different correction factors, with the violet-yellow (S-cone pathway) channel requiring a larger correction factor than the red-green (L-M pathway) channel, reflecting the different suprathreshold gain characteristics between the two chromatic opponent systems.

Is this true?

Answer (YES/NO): NO